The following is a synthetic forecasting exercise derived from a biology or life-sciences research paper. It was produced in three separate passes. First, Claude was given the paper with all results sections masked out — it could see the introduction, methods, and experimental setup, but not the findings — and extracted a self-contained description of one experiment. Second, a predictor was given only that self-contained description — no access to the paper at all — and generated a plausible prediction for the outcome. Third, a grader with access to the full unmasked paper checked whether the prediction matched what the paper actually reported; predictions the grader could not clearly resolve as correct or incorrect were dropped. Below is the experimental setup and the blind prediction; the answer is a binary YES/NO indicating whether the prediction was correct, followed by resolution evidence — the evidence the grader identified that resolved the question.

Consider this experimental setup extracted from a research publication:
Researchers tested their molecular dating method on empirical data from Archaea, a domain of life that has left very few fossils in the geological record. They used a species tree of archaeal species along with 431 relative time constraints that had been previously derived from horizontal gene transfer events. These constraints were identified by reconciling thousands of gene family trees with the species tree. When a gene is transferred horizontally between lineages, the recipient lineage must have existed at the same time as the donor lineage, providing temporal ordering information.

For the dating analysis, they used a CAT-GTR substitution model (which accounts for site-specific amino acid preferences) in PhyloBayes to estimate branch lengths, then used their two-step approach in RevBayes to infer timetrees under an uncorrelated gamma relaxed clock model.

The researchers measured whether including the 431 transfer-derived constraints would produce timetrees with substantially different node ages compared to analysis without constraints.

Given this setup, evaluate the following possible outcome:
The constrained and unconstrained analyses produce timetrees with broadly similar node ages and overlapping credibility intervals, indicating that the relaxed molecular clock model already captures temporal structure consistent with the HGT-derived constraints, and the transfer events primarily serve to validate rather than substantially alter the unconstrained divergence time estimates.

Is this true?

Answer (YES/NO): NO